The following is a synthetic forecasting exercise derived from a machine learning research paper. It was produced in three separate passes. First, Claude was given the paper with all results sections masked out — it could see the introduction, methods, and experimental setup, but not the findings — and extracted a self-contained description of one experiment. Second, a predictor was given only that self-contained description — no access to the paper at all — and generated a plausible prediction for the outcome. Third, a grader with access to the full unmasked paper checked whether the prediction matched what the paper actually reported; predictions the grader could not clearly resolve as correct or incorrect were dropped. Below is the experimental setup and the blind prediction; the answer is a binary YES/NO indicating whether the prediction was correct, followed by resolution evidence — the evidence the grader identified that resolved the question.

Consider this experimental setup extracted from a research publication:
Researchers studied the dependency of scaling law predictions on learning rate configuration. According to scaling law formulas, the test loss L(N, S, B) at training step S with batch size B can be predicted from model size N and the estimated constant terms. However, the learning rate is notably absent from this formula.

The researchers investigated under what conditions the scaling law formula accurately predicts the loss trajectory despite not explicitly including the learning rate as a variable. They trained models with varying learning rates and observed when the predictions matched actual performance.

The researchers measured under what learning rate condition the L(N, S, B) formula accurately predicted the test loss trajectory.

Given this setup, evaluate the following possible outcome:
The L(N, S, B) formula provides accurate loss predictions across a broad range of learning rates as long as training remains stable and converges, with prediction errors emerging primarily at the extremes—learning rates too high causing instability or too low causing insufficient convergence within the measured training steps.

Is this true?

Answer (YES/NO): NO